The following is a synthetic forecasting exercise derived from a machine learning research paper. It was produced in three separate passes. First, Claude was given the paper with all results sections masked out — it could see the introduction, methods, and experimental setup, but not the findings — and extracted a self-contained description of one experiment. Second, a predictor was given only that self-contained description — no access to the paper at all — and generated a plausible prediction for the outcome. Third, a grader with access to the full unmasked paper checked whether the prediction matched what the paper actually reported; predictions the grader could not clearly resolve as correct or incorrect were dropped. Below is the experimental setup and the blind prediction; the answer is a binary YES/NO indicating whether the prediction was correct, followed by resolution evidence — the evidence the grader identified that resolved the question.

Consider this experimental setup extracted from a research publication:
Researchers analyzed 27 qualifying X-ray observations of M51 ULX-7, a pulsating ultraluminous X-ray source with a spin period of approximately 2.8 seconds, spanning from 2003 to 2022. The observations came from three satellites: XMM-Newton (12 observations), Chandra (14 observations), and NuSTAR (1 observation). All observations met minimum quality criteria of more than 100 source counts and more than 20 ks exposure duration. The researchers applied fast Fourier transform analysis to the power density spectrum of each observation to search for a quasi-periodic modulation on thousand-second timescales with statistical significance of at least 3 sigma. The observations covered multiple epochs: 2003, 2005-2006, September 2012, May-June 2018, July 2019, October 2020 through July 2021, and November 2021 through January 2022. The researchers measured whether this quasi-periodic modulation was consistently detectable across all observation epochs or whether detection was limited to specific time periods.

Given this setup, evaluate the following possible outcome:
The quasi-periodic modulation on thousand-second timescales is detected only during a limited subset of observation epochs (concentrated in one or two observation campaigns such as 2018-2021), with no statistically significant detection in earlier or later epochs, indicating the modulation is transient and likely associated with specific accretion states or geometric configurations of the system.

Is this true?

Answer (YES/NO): NO